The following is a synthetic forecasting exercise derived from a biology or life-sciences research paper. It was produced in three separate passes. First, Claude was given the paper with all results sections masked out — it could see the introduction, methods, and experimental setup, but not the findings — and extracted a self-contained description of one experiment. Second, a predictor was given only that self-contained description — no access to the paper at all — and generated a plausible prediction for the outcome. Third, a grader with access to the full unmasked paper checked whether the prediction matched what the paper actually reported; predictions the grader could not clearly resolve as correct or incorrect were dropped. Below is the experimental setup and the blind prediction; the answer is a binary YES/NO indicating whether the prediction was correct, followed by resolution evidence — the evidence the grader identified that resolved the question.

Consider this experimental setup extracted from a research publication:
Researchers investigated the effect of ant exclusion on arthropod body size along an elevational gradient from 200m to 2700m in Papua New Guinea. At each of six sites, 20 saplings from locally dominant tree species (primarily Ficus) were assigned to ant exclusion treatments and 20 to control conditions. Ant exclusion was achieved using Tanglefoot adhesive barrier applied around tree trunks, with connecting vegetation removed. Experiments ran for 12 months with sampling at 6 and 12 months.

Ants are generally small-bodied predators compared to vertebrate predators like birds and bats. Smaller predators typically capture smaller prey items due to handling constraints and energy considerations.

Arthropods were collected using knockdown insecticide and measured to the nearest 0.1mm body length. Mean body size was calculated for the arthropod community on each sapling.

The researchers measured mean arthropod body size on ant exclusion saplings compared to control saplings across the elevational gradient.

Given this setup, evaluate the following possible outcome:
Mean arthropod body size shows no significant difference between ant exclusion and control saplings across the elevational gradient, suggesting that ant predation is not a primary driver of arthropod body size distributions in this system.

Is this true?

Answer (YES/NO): YES